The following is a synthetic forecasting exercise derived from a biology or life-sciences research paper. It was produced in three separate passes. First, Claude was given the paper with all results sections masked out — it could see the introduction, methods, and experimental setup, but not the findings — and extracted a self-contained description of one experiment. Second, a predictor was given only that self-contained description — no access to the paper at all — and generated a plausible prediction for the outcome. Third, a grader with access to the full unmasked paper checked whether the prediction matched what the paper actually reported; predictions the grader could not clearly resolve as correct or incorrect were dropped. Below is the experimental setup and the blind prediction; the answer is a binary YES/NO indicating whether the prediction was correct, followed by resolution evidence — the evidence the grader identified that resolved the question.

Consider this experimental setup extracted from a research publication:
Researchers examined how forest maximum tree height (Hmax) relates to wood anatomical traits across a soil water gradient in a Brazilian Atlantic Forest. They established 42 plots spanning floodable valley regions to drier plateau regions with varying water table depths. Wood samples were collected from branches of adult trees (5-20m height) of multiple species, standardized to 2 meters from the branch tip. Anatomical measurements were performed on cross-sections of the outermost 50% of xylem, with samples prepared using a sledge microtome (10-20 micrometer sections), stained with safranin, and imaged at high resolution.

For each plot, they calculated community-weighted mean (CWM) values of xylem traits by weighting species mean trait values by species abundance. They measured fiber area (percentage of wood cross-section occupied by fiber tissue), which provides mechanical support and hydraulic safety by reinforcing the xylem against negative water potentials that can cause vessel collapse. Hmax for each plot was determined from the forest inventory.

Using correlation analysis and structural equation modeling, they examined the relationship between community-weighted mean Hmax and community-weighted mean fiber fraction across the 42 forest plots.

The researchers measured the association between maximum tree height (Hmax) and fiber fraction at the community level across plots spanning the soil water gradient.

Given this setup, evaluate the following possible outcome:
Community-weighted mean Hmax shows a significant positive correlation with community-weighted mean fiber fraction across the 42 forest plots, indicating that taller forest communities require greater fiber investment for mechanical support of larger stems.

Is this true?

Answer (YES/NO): NO